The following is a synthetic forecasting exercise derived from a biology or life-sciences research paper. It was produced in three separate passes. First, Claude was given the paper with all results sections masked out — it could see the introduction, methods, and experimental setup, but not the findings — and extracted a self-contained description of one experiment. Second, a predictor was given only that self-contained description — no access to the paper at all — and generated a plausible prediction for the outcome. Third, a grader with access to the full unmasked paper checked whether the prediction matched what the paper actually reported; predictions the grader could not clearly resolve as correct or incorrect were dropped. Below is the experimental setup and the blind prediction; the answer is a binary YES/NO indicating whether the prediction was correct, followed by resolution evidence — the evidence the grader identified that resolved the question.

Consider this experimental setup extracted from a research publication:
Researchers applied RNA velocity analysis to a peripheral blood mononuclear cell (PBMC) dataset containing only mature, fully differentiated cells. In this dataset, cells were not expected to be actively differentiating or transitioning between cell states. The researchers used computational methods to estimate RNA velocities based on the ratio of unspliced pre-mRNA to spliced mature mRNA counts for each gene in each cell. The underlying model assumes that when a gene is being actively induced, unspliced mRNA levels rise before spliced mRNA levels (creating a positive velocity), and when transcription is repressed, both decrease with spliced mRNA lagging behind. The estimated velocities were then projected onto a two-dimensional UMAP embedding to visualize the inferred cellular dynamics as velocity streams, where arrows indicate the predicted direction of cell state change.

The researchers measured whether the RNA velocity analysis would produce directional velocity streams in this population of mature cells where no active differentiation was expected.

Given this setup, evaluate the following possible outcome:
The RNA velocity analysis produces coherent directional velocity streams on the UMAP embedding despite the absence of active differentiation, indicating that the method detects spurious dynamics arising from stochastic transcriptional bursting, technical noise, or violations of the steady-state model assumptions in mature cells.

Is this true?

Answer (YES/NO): YES